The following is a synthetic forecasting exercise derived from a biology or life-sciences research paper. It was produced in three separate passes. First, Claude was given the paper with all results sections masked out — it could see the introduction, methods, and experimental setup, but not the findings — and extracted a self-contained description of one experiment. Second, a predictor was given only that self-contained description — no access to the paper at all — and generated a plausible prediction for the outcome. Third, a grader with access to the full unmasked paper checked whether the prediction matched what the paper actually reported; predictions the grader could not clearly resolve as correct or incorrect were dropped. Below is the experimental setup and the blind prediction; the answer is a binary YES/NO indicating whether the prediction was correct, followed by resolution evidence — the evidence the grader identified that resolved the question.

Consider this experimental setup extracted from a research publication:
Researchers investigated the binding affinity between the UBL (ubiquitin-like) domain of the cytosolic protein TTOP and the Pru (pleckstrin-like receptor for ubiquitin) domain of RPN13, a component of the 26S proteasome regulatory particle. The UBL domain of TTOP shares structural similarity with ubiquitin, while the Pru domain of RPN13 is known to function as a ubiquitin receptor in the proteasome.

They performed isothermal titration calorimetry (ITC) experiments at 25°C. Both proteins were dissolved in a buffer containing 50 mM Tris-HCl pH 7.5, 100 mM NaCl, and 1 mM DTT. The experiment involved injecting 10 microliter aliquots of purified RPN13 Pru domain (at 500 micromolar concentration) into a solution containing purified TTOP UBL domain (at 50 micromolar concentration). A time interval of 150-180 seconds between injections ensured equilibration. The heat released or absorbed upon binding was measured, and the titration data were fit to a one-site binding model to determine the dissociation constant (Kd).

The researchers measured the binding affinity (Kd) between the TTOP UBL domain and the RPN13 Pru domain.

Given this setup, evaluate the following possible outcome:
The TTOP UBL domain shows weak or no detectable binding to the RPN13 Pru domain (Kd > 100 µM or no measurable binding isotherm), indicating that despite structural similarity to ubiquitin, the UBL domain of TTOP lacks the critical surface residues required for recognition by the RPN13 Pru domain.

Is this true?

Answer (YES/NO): NO